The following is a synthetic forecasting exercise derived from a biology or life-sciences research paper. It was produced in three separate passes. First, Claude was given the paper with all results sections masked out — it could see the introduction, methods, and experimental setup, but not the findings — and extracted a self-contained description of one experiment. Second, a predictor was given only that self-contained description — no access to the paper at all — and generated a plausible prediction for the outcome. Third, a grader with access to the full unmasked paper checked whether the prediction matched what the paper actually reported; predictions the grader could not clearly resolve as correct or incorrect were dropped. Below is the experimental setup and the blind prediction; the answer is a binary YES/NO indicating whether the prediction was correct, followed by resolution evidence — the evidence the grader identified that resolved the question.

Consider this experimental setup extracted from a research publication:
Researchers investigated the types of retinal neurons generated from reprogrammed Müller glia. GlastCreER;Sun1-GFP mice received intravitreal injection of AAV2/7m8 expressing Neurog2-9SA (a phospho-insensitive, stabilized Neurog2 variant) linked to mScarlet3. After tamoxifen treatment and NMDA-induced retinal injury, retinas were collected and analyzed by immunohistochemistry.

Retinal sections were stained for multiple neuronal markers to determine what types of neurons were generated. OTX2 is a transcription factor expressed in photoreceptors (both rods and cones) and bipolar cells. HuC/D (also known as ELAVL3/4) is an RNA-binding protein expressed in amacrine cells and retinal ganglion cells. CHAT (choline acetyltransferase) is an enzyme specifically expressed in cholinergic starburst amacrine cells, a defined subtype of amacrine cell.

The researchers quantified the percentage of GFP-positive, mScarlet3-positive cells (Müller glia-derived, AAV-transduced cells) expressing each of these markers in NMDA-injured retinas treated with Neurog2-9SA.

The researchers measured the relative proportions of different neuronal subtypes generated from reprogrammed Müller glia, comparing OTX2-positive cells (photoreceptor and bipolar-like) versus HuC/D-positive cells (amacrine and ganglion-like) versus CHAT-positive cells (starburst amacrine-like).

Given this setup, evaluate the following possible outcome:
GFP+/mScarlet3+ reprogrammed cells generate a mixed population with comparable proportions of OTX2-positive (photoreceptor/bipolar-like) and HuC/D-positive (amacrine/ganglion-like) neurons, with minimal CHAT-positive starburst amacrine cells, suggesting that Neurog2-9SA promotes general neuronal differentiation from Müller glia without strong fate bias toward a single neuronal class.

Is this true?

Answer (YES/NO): NO